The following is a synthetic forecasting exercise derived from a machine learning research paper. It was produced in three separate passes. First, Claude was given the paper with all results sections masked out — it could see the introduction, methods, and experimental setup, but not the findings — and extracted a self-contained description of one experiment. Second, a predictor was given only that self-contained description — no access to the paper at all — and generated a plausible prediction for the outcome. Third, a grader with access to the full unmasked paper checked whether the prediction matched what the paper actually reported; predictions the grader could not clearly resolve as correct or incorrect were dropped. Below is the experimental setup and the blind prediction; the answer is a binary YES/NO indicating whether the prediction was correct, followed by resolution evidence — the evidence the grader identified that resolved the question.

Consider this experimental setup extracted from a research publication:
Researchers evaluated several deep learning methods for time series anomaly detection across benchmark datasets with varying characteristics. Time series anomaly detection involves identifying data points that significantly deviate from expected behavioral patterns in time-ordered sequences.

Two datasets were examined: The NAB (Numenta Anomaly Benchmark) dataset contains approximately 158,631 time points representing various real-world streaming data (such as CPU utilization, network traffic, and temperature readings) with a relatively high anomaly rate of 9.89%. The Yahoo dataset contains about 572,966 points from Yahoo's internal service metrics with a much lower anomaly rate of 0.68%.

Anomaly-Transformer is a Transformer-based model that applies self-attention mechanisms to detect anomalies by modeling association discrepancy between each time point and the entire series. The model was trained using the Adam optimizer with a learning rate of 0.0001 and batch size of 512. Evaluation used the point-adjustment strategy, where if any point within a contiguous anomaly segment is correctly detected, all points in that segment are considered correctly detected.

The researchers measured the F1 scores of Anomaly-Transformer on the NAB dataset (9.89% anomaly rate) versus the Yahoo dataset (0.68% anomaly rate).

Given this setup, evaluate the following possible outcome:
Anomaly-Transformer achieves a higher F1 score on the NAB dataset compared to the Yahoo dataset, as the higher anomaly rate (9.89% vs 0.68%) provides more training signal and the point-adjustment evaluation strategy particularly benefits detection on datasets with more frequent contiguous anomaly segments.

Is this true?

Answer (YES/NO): YES